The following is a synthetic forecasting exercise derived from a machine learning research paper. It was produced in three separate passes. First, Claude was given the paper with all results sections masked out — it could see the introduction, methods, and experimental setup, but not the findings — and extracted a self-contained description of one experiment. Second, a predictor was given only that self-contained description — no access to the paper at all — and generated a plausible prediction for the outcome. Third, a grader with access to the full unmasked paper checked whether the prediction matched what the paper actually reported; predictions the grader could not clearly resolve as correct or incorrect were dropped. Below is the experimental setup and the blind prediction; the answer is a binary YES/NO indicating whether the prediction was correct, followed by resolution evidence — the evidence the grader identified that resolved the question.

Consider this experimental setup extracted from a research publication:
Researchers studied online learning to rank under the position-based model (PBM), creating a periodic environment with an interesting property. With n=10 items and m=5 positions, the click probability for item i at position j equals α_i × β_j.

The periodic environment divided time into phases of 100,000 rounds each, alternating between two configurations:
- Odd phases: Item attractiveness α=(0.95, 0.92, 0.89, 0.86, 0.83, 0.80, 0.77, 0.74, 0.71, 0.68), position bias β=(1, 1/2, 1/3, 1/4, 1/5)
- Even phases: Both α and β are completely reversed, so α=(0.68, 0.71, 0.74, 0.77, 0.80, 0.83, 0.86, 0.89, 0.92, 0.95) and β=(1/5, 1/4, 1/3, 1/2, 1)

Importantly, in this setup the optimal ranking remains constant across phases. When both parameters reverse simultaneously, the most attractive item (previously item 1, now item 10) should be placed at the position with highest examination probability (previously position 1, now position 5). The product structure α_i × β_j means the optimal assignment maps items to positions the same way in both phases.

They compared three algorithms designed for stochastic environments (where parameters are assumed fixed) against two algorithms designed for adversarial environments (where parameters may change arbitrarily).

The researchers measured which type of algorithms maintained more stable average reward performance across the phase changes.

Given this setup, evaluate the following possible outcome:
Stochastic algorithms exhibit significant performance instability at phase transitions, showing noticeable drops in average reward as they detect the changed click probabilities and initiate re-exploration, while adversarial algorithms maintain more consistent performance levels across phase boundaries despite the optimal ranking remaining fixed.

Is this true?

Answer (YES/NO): YES